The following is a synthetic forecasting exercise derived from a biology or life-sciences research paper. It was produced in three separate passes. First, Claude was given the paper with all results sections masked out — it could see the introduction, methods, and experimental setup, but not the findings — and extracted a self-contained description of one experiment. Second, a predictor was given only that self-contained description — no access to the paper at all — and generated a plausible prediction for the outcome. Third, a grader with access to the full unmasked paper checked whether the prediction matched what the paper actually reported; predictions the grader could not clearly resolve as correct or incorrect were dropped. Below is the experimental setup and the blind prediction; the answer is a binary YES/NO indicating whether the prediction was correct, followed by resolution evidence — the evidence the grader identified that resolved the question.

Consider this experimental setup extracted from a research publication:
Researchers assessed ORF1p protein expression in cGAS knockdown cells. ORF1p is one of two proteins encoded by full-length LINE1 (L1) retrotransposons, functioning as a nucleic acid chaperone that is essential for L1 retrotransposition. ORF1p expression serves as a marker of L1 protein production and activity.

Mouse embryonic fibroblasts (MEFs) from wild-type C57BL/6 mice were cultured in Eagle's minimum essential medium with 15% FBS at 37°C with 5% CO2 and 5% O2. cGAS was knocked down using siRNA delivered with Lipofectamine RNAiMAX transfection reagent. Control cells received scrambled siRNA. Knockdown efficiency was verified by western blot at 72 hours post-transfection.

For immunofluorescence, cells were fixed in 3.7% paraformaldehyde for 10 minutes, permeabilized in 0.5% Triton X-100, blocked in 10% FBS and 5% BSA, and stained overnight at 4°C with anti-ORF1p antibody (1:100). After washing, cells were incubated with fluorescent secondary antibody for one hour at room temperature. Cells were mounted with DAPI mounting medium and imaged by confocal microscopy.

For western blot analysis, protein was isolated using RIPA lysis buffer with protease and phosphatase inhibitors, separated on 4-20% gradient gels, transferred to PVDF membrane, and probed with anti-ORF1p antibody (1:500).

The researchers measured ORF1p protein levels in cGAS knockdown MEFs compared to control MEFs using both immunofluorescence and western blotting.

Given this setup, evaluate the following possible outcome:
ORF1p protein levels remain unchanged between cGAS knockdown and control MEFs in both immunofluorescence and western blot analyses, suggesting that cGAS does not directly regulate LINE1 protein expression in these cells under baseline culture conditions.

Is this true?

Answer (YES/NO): NO